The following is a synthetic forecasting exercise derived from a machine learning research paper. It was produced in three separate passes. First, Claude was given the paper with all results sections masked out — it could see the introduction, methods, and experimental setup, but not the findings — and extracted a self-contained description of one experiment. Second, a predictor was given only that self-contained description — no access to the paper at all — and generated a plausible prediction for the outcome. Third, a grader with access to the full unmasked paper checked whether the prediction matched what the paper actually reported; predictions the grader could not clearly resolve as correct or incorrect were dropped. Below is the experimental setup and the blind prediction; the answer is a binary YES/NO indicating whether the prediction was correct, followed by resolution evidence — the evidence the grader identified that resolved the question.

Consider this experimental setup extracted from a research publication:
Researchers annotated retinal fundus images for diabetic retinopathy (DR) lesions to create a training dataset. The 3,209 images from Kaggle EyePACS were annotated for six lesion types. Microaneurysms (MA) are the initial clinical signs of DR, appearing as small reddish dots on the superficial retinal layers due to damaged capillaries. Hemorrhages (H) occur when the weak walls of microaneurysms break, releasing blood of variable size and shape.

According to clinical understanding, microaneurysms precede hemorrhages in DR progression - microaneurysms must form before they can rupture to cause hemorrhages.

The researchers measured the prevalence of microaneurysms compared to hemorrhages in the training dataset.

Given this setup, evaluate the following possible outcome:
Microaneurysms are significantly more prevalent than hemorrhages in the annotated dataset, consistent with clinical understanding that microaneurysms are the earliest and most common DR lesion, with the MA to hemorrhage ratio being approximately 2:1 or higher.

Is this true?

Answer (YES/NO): NO